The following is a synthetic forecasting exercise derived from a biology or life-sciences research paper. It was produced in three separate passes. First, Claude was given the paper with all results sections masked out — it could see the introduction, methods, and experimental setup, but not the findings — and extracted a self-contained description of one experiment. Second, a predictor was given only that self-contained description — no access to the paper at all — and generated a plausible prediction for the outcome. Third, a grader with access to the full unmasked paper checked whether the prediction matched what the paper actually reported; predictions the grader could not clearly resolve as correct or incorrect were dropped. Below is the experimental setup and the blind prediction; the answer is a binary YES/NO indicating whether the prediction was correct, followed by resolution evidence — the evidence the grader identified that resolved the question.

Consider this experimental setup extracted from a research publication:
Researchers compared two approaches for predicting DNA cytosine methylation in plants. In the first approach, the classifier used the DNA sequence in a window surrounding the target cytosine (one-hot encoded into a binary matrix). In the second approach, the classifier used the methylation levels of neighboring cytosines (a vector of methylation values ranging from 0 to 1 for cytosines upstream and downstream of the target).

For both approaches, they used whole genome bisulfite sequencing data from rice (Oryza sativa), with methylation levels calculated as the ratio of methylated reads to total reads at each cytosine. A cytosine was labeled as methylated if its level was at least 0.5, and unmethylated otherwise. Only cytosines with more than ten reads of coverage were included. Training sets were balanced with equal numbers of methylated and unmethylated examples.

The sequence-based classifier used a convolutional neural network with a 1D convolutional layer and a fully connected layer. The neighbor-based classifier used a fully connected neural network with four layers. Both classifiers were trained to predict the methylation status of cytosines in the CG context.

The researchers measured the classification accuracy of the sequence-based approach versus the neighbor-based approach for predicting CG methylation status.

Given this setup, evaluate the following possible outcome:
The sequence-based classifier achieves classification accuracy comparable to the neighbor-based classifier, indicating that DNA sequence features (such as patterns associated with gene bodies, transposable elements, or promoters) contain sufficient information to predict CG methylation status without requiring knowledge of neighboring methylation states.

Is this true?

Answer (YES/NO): NO